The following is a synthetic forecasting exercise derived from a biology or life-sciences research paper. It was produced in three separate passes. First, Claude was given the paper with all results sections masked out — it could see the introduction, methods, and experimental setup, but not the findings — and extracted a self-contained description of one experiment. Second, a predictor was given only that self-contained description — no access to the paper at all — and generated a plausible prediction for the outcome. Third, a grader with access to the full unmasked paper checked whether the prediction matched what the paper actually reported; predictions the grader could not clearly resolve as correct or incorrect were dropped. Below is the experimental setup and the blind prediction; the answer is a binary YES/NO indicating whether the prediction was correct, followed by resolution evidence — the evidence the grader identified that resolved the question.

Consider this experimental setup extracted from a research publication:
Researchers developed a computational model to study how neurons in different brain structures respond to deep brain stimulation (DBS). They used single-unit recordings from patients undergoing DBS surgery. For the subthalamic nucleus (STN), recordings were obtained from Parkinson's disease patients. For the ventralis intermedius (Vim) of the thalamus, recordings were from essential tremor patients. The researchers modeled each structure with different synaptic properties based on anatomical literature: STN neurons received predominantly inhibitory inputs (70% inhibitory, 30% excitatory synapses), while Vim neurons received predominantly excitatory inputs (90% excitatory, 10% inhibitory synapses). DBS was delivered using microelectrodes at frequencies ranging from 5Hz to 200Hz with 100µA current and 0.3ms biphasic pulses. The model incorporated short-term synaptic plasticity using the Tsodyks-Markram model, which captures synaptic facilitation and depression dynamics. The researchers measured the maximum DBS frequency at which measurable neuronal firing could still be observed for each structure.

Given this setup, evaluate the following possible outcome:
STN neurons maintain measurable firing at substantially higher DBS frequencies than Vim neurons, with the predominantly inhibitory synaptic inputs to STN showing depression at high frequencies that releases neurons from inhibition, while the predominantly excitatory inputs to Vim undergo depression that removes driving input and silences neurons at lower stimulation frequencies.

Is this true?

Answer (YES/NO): NO